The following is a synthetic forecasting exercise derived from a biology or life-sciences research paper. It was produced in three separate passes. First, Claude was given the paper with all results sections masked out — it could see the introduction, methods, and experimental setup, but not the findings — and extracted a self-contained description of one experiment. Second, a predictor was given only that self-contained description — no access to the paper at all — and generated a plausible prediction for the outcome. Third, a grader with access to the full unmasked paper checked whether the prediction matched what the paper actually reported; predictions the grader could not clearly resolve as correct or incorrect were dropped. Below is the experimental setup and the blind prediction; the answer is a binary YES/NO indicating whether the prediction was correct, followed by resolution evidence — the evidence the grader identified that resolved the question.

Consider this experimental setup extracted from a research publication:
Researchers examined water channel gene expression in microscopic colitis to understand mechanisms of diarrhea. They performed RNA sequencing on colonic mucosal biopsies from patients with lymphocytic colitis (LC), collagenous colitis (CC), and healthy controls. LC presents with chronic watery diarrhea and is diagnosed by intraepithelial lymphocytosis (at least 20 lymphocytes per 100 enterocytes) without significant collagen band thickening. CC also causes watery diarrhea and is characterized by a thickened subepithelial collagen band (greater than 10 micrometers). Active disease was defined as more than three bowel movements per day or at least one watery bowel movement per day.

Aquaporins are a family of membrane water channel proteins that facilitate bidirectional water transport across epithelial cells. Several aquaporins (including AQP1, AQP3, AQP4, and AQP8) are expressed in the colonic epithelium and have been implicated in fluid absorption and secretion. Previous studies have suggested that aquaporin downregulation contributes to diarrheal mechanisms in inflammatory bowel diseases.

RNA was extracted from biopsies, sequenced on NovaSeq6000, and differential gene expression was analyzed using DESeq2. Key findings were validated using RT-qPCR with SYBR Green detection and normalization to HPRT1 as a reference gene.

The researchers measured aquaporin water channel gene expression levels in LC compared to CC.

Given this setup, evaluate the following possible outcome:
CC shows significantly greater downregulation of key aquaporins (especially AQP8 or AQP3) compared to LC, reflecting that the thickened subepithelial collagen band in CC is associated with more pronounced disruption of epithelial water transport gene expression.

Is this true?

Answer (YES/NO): NO